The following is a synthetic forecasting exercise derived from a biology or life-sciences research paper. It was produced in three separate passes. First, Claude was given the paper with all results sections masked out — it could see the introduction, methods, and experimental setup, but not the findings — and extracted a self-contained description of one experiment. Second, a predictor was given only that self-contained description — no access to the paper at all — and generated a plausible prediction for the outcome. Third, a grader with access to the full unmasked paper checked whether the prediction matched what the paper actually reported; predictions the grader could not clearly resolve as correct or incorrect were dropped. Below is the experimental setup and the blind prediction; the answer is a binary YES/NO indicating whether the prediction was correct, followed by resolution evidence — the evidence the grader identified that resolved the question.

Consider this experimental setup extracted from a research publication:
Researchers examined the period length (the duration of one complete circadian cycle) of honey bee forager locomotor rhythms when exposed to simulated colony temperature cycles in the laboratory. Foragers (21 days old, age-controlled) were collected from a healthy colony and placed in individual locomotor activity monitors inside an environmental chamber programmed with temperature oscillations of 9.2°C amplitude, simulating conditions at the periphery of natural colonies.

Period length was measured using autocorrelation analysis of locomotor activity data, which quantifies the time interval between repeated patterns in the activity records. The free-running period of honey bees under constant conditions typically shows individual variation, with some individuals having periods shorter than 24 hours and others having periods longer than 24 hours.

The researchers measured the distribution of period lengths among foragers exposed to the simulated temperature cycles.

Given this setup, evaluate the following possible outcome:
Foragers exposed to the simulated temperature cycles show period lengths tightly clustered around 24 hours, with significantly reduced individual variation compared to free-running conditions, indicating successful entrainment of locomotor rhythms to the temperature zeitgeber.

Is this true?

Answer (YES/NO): YES